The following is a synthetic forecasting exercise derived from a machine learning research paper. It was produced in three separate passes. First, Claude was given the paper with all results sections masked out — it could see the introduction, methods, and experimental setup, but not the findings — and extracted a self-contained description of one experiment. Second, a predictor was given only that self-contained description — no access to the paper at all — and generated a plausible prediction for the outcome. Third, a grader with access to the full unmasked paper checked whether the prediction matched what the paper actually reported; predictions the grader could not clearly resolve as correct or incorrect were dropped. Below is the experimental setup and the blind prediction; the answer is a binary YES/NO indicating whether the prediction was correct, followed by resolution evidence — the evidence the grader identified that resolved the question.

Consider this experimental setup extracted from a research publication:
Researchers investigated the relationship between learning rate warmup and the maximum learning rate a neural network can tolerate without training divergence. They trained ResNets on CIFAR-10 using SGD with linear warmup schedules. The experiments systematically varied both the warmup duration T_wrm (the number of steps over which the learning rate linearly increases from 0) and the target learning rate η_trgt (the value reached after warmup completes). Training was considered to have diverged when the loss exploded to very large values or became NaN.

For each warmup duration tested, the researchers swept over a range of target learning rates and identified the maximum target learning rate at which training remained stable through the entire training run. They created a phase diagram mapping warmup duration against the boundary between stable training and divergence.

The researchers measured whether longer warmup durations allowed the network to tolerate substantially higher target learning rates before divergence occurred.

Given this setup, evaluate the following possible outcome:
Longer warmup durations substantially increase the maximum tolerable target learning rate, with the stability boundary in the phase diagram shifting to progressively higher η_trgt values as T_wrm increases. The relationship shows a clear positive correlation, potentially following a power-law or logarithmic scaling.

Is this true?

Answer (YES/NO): YES